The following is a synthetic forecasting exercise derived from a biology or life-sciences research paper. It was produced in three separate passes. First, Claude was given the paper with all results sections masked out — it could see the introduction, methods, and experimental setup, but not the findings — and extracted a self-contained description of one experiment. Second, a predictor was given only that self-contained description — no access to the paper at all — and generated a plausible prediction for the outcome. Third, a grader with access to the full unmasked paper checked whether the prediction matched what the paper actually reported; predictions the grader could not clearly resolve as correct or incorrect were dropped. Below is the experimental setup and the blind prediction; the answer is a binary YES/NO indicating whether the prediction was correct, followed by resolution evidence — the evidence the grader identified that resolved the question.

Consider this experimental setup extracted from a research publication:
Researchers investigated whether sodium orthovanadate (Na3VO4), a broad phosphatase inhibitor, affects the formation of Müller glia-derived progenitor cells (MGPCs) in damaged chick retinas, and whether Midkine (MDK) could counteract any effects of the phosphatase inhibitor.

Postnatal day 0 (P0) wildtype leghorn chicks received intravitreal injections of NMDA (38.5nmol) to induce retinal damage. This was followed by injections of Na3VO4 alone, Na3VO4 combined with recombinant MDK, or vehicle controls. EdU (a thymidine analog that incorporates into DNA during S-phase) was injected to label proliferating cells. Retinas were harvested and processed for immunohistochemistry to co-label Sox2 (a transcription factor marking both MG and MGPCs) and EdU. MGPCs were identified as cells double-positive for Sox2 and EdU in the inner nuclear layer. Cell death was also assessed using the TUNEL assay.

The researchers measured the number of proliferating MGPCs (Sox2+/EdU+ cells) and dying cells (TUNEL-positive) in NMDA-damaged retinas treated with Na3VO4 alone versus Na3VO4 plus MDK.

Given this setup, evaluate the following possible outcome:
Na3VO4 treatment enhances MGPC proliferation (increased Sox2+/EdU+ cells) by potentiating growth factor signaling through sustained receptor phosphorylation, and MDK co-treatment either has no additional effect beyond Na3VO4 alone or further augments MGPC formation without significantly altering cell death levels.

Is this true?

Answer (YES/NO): NO